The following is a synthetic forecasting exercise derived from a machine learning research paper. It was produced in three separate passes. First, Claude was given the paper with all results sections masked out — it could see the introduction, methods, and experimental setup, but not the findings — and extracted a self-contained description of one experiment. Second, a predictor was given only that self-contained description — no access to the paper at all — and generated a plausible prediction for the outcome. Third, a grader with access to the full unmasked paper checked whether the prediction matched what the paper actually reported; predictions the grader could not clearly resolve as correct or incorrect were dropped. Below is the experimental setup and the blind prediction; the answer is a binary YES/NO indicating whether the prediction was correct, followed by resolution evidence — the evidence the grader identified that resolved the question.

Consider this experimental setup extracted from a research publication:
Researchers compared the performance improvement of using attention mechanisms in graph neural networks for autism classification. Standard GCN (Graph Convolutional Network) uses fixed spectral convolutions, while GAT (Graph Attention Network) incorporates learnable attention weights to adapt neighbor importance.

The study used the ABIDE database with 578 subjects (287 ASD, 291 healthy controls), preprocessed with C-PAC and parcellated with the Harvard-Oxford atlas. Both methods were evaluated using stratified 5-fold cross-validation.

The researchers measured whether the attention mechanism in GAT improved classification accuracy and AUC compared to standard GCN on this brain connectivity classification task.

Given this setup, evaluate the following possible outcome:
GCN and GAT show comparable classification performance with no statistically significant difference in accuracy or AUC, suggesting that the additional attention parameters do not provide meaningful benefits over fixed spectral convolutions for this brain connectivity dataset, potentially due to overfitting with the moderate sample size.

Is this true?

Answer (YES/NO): NO